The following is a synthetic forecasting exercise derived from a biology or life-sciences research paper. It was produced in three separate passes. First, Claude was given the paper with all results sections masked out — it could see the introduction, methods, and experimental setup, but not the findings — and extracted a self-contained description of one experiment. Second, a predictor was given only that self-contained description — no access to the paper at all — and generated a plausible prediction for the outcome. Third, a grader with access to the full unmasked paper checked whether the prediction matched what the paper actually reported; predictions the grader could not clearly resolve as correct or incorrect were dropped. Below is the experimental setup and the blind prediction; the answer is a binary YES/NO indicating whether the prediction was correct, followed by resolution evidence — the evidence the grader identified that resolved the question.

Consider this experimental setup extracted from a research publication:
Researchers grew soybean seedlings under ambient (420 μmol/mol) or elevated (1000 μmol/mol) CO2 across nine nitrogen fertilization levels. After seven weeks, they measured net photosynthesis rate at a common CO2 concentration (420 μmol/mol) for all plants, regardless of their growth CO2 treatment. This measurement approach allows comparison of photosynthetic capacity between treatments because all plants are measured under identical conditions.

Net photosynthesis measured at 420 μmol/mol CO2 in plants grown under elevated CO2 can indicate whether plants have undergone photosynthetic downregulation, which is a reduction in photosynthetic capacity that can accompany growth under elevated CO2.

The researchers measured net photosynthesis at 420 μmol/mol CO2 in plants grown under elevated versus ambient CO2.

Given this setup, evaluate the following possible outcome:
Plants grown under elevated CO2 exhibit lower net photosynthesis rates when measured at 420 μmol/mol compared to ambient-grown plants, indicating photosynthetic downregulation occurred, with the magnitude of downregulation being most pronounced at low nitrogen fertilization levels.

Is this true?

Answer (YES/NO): NO